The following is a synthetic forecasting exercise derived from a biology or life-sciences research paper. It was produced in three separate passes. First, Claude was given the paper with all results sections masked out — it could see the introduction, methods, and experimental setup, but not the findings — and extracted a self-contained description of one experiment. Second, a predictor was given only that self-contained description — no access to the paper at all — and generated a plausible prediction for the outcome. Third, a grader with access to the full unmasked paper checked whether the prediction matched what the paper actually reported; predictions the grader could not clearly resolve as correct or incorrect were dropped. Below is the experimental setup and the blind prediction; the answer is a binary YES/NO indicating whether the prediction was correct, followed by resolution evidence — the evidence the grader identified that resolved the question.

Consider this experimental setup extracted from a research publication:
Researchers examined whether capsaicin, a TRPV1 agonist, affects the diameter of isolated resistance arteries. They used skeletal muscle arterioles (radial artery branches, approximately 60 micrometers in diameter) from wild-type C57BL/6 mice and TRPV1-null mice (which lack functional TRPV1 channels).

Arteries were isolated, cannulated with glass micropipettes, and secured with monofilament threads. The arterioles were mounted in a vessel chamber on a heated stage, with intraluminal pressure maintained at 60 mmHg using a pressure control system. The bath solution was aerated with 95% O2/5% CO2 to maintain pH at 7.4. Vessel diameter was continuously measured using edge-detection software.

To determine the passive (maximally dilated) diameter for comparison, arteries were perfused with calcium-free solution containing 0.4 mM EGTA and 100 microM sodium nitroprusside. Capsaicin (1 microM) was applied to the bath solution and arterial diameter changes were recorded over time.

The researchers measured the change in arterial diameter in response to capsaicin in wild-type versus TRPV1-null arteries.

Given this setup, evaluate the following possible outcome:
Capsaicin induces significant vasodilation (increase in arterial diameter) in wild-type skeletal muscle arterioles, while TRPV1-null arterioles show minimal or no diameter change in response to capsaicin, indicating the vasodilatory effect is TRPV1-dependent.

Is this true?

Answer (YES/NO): NO